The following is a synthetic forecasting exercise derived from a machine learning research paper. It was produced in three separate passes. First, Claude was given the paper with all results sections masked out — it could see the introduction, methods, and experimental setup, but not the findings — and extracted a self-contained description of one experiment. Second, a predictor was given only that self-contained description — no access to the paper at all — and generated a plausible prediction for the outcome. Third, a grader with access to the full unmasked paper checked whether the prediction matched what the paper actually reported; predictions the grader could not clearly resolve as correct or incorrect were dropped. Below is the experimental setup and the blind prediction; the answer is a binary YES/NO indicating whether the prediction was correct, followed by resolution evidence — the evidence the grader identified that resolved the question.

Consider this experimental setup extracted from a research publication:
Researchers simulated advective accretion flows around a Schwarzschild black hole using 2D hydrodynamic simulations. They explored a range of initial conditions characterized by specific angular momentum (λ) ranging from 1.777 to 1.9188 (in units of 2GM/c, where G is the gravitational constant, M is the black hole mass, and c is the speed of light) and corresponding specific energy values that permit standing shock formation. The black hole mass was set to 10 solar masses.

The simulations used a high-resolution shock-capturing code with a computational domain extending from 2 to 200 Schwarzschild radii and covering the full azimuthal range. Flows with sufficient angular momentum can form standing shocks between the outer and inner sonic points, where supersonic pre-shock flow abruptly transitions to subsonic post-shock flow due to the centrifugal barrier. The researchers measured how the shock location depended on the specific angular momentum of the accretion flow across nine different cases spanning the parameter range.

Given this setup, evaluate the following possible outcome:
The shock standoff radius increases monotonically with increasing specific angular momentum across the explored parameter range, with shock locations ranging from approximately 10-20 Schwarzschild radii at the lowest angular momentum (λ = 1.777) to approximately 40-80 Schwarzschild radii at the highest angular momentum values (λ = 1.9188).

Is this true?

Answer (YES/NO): NO